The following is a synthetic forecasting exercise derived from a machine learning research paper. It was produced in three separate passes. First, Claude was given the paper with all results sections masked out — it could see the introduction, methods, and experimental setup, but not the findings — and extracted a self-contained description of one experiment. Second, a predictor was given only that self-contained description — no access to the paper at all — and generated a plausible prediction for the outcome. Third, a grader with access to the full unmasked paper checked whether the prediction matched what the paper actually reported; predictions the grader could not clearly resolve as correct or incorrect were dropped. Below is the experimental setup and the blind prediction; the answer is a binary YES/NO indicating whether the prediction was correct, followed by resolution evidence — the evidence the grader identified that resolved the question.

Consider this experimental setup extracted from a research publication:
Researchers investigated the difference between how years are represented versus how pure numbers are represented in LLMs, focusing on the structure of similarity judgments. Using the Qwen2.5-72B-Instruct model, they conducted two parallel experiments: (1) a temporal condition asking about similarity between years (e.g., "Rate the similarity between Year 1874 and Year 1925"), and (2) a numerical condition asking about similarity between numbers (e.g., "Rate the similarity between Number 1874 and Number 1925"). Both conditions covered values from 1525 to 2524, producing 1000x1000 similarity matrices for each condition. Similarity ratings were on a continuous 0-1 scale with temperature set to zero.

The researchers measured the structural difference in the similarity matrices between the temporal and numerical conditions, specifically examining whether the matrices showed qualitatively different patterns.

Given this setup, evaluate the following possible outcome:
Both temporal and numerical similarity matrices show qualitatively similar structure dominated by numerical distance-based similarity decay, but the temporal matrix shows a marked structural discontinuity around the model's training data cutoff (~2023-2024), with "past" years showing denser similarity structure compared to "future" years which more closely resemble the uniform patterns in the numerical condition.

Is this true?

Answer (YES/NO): NO